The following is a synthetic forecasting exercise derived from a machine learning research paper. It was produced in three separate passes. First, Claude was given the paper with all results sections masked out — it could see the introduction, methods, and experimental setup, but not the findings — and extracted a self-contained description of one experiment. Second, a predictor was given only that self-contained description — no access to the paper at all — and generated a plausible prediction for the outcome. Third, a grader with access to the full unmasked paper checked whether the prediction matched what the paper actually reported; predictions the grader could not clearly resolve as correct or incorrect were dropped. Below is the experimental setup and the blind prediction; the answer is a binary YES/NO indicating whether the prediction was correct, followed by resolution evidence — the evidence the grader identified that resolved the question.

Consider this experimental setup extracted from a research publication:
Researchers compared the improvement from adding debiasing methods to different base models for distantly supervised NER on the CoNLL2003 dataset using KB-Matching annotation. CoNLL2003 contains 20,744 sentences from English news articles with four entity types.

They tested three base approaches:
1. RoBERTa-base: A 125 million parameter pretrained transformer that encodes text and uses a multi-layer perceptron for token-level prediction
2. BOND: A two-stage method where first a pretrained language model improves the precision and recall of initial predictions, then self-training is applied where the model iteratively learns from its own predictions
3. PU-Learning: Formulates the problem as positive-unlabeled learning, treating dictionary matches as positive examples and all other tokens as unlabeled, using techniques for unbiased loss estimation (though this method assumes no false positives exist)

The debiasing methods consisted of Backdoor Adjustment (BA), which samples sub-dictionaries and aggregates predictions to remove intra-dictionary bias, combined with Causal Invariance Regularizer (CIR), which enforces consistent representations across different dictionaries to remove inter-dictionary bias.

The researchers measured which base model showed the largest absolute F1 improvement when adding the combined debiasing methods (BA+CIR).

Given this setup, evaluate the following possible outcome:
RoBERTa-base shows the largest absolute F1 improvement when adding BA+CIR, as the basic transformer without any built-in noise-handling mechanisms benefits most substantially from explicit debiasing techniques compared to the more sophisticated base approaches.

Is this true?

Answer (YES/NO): NO